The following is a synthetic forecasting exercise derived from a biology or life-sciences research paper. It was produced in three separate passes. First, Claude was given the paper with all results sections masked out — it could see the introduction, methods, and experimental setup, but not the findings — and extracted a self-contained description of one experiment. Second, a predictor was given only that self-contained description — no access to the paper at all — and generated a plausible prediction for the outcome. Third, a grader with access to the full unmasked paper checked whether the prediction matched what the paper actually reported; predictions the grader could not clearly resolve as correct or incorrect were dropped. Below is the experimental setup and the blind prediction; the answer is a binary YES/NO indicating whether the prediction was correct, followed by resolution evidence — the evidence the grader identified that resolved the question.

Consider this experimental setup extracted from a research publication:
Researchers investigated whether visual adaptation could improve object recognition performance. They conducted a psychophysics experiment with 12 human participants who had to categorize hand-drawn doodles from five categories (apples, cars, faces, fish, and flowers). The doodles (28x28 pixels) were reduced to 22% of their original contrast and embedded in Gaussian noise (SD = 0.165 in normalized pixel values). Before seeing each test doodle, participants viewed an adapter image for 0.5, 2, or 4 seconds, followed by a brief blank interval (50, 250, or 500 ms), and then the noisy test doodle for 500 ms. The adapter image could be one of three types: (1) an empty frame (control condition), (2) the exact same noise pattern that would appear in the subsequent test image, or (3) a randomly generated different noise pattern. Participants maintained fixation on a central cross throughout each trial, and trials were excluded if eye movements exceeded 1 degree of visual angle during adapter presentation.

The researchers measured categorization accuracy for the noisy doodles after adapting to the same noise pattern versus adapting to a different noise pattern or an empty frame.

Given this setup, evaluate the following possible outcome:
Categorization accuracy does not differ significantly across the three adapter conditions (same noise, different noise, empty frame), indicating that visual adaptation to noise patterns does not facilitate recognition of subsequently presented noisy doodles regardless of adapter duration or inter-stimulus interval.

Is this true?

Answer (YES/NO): NO